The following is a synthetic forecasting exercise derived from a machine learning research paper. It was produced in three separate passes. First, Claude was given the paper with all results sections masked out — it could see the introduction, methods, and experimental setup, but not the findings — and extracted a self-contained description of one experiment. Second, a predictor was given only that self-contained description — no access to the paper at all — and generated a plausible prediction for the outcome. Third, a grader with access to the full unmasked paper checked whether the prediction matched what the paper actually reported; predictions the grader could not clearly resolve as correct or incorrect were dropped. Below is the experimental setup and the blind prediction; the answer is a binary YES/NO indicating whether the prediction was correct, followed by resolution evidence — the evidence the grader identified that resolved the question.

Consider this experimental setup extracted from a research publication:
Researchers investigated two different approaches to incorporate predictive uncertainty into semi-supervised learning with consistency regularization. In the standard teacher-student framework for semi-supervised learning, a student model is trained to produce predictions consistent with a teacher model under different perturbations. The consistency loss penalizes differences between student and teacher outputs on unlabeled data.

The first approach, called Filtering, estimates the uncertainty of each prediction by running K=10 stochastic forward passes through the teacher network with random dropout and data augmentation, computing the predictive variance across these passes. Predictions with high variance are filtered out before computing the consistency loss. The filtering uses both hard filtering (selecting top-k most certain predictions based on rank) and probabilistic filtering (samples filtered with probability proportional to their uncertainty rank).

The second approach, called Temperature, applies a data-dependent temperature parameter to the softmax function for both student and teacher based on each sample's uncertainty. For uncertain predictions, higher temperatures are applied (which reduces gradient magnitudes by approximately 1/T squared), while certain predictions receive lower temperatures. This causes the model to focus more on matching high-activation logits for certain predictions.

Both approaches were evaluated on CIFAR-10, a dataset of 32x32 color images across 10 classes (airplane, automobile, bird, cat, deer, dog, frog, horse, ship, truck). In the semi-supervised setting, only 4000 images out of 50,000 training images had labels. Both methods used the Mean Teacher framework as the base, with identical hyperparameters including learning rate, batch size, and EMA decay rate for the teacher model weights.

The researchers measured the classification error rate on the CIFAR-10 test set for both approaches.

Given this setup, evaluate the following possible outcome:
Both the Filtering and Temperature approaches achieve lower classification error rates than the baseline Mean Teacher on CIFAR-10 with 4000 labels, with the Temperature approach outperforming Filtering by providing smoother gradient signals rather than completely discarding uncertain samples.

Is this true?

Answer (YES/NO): NO